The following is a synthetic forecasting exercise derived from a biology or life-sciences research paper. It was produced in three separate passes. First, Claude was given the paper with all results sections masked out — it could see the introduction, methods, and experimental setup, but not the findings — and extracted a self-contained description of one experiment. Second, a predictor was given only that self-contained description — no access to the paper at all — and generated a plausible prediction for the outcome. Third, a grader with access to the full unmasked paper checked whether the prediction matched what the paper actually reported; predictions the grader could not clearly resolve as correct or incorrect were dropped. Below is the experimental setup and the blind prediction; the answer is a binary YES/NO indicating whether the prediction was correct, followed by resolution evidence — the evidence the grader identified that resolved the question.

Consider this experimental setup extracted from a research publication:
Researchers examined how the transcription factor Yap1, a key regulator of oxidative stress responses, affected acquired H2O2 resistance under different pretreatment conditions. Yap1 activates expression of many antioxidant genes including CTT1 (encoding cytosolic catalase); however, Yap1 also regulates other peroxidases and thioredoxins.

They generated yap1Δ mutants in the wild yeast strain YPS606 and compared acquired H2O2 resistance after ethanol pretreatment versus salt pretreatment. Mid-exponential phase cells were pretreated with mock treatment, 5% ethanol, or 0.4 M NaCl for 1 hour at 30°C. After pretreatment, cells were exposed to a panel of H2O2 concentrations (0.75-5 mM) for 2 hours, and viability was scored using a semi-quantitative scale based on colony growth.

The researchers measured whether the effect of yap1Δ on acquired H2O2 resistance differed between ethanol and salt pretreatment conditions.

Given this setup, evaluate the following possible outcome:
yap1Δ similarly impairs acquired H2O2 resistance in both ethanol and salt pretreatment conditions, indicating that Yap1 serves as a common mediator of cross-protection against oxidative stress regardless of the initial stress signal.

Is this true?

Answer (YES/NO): NO